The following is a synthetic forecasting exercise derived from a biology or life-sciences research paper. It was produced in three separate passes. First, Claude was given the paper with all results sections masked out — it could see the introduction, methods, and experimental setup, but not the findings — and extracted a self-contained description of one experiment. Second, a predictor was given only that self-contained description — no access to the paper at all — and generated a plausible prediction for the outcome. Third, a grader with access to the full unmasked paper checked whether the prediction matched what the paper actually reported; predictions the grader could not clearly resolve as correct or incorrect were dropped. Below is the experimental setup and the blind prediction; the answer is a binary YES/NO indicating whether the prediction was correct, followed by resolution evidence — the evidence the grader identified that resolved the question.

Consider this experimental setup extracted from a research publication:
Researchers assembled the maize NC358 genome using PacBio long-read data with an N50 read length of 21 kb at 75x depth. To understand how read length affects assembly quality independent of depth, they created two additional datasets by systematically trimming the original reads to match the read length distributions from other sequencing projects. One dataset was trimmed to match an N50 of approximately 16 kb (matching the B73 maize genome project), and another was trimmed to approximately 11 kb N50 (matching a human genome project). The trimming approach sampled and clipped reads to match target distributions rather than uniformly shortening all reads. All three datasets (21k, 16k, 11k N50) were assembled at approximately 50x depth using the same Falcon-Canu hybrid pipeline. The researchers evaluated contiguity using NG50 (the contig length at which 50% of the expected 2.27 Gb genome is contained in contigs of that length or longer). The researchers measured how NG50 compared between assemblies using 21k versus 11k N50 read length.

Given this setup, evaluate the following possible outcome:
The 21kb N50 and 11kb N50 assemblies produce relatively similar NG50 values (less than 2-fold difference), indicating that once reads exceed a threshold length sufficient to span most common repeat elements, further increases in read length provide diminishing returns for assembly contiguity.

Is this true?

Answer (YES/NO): NO